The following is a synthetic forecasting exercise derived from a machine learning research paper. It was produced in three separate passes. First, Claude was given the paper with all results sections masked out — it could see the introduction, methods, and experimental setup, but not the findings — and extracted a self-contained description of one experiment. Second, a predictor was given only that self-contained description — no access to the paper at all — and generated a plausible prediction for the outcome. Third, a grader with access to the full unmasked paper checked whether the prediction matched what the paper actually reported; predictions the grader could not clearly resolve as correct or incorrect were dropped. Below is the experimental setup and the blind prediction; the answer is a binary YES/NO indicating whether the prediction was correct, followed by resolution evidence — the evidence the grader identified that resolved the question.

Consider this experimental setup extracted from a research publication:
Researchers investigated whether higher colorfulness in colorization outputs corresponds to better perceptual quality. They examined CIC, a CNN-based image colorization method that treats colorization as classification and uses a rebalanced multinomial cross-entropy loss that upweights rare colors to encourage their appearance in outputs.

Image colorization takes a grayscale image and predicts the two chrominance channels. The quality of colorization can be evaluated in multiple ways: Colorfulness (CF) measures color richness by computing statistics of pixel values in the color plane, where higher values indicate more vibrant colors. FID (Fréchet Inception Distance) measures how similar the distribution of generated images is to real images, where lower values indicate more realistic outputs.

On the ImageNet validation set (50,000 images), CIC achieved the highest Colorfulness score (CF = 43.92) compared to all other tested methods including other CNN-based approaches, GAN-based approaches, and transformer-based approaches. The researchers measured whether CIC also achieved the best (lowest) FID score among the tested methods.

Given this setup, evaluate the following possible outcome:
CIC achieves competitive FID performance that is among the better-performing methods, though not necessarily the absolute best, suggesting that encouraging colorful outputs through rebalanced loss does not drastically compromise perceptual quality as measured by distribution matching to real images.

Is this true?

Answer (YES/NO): NO